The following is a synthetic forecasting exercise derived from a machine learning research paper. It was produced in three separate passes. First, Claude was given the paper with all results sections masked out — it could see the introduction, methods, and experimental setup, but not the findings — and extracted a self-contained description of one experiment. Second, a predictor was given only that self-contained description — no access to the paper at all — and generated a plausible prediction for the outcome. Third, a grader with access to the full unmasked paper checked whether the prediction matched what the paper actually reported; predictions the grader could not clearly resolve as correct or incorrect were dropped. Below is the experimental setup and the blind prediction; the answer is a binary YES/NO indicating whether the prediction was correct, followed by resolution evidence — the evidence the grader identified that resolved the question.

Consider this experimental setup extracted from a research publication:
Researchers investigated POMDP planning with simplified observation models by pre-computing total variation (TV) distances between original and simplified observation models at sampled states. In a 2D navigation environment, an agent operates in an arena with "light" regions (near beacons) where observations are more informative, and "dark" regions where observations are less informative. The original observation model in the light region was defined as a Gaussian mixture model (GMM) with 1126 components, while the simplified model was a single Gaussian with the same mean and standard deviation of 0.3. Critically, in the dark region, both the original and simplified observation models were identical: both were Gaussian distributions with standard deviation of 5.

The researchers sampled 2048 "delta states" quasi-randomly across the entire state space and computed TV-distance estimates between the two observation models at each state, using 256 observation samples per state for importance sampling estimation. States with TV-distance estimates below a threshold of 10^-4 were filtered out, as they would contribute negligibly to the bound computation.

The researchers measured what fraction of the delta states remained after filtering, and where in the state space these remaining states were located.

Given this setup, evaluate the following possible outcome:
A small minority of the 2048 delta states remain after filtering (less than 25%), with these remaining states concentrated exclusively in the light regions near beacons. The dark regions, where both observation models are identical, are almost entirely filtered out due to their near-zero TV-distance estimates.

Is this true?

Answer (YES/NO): YES